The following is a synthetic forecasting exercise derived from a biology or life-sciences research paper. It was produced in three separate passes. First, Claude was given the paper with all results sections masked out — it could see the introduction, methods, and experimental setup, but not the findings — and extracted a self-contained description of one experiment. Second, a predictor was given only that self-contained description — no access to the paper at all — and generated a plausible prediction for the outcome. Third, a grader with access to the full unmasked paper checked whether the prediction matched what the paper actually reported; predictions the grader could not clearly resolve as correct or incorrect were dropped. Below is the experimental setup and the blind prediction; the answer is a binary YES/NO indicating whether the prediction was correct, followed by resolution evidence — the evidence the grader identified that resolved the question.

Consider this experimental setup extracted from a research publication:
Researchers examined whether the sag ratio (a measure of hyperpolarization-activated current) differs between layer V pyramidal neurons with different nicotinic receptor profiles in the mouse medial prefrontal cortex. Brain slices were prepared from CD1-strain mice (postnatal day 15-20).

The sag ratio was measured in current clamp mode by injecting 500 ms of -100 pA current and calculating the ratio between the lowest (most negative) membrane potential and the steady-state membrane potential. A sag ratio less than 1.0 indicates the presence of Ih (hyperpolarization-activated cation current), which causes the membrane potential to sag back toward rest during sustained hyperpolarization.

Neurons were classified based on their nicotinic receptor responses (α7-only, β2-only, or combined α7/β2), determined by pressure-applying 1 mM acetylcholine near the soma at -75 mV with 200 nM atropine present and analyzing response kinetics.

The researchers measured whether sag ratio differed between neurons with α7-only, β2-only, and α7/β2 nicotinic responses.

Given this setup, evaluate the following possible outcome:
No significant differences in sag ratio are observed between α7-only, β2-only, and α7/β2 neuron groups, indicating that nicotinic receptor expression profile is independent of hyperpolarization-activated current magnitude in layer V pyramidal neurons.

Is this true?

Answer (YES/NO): YES